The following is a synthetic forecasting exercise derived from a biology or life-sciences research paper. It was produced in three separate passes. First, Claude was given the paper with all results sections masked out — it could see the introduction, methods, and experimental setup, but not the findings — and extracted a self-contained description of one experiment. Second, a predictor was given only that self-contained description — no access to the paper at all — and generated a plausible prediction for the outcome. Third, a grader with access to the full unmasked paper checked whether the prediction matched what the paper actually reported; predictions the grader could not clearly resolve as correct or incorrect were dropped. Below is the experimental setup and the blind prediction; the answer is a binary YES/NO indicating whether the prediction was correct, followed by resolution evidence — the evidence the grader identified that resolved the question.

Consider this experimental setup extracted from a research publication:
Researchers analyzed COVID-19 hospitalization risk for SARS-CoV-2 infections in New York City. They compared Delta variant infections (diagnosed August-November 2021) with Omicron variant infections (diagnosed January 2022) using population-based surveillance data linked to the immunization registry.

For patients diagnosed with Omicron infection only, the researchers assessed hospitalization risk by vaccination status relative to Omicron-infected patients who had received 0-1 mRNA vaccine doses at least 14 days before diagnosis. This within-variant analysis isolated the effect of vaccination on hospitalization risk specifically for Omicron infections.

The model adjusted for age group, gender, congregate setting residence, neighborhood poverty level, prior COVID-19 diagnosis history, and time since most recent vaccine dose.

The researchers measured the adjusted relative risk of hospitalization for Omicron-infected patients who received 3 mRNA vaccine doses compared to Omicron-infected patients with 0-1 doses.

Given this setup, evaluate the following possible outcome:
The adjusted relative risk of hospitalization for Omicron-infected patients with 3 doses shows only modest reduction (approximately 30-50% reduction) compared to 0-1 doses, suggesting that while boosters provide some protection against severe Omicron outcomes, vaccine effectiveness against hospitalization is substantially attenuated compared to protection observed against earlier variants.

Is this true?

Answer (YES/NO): NO